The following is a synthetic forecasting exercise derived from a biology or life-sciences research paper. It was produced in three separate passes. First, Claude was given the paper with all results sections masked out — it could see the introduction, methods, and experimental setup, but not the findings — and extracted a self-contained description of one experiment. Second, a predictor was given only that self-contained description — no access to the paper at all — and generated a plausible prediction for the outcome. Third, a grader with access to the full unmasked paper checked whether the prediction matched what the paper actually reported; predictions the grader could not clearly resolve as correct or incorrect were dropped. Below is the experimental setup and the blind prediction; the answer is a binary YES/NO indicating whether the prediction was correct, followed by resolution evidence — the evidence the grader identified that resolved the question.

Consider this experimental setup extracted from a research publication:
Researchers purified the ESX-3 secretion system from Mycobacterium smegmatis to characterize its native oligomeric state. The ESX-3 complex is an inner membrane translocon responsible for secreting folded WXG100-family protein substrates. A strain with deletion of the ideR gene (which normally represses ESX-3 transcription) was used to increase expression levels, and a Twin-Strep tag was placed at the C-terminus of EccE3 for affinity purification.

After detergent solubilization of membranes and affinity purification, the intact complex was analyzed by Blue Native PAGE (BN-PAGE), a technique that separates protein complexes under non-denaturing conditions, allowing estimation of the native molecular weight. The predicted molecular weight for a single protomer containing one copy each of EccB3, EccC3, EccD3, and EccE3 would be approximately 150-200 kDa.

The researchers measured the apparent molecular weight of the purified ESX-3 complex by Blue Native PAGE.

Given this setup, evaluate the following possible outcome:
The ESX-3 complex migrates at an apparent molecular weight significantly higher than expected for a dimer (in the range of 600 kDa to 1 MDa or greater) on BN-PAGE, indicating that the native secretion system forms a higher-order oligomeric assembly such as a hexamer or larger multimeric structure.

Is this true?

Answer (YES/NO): NO